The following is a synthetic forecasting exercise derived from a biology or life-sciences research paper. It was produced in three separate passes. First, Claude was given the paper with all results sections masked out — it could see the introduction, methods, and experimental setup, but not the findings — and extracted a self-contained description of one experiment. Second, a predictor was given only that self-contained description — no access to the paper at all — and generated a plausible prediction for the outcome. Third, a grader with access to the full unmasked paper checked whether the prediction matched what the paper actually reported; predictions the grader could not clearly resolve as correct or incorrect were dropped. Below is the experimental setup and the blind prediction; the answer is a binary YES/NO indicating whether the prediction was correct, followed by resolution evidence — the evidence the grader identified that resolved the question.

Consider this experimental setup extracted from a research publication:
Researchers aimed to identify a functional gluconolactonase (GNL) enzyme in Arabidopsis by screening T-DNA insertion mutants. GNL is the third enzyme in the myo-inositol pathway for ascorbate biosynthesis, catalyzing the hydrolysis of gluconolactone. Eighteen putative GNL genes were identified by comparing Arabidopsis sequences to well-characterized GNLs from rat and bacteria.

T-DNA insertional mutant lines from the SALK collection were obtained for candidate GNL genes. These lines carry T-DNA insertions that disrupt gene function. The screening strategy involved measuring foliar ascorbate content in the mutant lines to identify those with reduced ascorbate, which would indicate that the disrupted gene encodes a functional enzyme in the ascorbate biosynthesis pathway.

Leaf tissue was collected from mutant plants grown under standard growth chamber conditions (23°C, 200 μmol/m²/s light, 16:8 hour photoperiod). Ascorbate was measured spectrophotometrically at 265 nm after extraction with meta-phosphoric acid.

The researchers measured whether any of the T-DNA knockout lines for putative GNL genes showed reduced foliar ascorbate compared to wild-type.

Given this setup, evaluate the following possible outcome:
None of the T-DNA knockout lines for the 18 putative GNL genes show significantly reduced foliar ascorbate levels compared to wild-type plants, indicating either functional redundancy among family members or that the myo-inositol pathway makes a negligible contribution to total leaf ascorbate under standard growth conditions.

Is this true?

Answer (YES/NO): NO